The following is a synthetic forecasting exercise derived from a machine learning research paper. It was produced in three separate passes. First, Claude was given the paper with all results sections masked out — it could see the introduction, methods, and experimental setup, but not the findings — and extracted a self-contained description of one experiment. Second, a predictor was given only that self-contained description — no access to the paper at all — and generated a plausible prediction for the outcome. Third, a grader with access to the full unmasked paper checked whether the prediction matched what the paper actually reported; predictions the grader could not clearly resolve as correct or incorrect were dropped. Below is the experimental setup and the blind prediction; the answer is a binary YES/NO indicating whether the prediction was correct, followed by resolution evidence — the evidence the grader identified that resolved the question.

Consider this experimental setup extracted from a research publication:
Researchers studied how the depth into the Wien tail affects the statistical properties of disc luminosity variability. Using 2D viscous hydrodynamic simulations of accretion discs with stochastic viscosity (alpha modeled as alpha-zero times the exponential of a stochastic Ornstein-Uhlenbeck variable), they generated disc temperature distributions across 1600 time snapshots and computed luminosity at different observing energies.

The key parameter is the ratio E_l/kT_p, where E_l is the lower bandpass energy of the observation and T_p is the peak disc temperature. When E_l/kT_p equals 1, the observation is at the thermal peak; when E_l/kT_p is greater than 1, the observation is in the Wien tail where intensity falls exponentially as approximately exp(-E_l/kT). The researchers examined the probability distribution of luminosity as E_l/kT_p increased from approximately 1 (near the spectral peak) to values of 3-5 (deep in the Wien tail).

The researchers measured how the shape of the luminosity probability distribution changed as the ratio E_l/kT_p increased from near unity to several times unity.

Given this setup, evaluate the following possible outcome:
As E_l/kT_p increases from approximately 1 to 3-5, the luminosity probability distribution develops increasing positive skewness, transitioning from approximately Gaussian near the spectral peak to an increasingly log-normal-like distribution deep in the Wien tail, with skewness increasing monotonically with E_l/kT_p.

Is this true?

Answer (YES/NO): NO